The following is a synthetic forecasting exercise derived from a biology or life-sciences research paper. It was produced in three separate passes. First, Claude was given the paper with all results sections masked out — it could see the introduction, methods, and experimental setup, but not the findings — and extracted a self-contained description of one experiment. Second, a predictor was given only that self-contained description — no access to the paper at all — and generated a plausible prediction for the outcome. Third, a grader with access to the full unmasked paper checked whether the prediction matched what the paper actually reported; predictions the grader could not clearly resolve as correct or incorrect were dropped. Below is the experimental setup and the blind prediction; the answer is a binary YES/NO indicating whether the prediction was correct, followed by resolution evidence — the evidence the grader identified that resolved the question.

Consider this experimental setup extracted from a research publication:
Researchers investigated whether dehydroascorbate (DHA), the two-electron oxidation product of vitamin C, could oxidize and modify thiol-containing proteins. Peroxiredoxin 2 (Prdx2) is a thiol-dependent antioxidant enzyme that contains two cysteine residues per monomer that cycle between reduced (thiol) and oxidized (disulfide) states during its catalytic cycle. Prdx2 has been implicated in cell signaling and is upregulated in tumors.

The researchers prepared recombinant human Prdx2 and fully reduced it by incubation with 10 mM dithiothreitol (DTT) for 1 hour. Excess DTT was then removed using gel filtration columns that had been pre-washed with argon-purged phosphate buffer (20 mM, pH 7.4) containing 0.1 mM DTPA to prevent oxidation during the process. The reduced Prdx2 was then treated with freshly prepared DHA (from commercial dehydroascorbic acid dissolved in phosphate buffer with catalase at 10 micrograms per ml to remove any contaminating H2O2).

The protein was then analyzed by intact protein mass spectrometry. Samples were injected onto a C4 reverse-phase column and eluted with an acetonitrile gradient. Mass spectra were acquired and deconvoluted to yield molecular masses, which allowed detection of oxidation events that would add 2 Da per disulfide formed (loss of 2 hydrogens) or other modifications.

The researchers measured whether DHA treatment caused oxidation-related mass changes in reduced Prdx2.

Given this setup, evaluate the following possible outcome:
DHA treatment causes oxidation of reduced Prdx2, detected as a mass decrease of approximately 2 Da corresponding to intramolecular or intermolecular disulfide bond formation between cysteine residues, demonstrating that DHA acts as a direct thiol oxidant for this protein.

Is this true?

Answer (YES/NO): YES